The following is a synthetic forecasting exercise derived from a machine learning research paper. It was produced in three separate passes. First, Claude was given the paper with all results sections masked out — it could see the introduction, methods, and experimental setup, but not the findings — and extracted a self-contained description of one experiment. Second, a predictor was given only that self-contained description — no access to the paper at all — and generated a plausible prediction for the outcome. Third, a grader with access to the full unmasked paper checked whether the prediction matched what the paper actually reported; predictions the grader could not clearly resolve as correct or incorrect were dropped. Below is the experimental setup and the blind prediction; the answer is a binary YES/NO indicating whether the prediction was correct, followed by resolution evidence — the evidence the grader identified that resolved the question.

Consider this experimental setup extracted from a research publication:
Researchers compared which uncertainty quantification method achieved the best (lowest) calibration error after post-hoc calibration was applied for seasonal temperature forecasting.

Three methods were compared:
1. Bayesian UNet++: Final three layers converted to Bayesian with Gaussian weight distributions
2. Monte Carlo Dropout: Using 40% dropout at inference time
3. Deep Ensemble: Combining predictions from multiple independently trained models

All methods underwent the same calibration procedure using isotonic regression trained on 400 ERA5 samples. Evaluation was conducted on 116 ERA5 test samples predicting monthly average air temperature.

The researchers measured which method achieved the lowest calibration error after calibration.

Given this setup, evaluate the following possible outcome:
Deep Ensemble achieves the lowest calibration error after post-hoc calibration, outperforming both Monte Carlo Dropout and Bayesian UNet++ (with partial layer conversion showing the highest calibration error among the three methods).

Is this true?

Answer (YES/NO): NO